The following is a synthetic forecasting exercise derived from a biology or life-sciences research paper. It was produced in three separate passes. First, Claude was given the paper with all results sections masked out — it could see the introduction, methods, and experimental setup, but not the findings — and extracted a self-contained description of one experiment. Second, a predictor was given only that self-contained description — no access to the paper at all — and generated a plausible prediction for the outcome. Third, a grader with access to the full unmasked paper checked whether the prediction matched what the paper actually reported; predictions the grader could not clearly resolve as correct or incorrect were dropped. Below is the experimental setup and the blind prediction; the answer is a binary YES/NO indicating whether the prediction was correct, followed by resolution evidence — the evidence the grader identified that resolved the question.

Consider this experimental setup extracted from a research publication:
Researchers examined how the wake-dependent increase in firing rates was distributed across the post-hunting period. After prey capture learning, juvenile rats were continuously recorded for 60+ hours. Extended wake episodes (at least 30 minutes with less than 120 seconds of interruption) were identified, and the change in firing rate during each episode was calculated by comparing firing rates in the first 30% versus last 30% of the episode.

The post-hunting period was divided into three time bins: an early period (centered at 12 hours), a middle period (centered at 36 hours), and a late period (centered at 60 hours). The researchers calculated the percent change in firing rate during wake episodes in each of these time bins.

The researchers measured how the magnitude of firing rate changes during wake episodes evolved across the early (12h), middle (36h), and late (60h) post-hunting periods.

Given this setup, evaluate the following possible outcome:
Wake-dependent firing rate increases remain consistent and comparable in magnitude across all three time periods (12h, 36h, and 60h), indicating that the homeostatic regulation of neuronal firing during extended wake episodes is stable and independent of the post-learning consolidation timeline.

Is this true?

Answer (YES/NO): NO